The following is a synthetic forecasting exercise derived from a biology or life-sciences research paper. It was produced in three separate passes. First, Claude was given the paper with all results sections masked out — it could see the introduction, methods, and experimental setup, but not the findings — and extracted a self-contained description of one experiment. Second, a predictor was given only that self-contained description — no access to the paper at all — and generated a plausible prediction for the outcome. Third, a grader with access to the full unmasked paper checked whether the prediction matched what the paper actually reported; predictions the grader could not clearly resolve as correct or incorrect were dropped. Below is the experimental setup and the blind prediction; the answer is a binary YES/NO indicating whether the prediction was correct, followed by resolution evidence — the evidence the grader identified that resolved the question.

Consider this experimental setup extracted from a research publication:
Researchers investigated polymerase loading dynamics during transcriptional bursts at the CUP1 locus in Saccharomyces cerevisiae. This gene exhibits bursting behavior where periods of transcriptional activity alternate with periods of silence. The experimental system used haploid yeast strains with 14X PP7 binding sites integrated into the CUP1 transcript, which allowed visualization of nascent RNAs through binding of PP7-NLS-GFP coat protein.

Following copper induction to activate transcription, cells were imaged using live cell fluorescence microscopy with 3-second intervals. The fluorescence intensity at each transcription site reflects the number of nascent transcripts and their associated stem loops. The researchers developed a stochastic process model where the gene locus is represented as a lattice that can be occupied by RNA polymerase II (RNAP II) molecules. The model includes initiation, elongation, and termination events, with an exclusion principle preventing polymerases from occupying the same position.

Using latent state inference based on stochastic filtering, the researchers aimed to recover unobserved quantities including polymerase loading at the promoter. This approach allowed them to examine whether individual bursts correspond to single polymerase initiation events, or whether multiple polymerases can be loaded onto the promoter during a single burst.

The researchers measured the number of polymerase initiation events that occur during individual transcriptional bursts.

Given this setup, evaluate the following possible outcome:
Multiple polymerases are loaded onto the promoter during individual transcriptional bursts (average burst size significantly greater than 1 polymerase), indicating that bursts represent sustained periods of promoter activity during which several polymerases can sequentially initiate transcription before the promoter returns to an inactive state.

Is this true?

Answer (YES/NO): YES